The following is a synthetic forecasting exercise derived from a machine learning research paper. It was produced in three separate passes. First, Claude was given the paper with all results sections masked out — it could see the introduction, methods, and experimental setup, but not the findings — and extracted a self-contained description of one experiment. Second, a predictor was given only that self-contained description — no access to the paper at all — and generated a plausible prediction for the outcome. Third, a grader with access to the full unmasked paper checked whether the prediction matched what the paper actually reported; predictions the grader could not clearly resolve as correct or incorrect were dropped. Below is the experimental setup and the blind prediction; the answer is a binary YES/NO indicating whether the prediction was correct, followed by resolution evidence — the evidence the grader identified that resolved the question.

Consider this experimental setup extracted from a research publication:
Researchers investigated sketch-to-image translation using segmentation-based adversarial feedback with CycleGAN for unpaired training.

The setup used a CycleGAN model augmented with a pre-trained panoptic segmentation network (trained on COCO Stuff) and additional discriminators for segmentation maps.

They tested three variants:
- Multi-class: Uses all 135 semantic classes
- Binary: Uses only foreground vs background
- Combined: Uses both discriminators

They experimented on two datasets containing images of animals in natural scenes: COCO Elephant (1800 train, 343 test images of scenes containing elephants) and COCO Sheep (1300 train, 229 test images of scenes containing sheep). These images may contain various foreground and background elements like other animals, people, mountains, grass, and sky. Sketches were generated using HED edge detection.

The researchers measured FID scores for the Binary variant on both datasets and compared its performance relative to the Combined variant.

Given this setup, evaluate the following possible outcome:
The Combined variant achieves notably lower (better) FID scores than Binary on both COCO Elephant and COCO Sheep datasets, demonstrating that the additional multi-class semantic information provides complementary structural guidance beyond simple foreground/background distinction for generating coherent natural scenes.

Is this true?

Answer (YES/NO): NO